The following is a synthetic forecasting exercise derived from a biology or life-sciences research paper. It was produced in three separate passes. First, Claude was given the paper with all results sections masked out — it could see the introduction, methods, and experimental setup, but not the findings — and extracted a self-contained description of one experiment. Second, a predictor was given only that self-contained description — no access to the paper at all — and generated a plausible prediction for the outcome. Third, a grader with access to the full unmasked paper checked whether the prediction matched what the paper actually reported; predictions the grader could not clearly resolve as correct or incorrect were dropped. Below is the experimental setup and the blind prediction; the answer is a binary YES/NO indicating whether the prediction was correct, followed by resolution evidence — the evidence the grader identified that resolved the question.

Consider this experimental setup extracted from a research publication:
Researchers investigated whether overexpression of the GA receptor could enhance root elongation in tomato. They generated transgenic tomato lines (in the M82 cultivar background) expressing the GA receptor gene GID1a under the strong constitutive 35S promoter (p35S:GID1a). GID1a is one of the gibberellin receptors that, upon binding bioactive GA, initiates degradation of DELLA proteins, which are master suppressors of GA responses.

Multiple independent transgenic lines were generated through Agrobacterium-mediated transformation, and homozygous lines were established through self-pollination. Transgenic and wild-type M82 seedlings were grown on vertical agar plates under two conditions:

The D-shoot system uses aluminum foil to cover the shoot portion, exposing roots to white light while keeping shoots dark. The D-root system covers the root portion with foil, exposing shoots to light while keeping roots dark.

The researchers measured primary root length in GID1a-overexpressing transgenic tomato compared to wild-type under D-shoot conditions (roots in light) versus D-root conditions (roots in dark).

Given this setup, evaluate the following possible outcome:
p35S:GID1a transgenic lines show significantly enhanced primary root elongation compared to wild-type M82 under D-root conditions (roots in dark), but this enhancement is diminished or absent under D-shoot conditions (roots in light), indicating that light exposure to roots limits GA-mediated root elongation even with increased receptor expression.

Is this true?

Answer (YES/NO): NO